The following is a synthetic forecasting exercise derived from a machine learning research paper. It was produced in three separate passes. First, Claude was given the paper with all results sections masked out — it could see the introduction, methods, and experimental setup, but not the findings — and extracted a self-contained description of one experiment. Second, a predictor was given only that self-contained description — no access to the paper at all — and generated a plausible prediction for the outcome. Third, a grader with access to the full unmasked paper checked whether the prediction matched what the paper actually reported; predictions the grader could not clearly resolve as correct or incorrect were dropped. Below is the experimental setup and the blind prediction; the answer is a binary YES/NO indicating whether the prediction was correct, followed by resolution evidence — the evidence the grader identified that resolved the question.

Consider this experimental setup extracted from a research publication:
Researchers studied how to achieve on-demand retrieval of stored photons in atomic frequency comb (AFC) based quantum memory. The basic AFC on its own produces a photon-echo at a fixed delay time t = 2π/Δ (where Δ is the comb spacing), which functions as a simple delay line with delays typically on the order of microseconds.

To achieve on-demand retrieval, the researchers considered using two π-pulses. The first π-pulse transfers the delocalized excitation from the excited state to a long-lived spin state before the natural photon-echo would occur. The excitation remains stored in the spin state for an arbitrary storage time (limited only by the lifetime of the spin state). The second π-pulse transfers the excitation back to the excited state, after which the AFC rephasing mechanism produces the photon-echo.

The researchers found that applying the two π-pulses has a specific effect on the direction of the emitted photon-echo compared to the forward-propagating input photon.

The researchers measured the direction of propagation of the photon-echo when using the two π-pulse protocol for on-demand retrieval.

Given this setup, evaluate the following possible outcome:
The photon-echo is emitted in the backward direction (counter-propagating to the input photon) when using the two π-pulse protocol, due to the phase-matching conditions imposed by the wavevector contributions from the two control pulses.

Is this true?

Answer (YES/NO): YES